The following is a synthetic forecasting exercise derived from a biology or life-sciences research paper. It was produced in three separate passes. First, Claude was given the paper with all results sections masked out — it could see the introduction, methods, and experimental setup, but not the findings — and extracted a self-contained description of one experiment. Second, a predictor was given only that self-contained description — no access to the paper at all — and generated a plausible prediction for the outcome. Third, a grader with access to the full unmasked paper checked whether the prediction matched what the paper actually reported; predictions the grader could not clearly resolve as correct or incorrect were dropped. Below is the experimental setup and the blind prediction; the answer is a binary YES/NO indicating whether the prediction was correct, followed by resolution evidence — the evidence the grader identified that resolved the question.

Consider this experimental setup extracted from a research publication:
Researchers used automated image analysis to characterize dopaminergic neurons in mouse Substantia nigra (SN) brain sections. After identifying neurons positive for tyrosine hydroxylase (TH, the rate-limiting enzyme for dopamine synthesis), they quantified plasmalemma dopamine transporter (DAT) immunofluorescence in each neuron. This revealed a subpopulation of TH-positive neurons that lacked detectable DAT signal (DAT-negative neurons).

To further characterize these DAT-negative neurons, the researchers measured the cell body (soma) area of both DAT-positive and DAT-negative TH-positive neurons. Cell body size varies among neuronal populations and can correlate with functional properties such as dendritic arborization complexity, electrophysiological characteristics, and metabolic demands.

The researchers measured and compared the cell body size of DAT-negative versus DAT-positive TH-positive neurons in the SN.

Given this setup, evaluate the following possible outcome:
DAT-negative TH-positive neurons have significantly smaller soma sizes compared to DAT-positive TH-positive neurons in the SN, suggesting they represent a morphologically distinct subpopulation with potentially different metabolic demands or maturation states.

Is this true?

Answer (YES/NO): YES